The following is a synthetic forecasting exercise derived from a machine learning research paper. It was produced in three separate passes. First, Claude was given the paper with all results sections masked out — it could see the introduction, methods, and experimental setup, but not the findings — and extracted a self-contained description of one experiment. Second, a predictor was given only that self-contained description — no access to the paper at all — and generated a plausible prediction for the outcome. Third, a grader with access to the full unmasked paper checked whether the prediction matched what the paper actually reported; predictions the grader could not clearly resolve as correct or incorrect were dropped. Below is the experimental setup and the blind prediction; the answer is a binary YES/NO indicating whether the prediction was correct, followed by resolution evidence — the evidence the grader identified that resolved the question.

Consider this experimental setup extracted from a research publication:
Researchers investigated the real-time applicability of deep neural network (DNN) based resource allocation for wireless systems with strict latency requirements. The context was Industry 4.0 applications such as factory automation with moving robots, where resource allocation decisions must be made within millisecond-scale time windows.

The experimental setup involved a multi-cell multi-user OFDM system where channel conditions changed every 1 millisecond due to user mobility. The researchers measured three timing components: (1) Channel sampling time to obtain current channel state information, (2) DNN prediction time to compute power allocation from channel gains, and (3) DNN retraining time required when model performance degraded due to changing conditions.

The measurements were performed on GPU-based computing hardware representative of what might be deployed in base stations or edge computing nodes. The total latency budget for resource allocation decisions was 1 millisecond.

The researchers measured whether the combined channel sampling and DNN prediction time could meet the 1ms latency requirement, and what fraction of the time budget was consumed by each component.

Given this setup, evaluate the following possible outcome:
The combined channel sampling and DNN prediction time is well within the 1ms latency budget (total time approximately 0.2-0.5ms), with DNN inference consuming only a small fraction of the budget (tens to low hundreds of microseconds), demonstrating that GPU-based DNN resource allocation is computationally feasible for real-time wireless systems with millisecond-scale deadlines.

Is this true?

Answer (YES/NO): NO